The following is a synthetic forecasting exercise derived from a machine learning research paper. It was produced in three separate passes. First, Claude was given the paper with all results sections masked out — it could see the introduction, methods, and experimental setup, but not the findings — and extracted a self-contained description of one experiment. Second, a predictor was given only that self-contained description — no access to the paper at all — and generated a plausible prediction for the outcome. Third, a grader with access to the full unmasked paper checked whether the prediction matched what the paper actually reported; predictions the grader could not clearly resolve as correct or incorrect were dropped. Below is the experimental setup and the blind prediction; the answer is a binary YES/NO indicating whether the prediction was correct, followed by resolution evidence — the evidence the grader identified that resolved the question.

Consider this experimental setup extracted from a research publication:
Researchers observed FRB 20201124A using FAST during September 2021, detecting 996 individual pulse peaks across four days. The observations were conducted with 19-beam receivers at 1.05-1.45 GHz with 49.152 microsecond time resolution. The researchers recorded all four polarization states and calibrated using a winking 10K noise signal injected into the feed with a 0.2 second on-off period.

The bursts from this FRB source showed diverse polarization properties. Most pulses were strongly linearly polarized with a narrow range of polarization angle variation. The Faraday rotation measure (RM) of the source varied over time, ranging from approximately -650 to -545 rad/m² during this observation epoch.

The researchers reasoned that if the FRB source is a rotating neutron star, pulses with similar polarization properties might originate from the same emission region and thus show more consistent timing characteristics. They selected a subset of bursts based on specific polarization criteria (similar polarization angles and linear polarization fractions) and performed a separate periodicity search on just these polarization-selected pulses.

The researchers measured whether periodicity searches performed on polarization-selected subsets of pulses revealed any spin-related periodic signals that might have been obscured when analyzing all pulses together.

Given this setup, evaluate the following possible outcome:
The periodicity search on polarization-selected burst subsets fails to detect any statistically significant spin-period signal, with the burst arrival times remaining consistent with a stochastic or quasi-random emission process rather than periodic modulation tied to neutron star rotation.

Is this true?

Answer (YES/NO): YES